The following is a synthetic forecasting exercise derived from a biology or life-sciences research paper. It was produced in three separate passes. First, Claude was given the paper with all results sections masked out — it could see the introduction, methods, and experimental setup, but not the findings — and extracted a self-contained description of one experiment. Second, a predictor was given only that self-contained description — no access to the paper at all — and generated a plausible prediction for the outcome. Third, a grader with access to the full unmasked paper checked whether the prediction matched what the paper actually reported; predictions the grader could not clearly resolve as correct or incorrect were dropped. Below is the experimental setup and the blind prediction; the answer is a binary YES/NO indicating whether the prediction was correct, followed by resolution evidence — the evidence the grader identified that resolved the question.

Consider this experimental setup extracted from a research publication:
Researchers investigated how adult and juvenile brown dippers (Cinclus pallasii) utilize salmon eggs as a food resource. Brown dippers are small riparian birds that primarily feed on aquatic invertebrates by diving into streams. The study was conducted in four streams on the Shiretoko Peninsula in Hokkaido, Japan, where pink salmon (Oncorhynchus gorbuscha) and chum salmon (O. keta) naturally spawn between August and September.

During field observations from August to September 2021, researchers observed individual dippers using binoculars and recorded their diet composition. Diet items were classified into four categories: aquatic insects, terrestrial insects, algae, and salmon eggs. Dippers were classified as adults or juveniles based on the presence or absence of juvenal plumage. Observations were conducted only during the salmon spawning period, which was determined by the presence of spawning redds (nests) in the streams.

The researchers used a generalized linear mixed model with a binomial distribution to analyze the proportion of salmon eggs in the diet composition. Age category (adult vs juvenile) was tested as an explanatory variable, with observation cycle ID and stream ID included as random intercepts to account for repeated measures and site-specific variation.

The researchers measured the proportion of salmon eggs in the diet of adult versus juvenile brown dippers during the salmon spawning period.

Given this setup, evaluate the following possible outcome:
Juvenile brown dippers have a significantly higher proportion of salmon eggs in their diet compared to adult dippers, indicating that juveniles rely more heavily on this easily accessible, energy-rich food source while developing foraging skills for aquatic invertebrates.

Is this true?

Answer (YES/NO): NO